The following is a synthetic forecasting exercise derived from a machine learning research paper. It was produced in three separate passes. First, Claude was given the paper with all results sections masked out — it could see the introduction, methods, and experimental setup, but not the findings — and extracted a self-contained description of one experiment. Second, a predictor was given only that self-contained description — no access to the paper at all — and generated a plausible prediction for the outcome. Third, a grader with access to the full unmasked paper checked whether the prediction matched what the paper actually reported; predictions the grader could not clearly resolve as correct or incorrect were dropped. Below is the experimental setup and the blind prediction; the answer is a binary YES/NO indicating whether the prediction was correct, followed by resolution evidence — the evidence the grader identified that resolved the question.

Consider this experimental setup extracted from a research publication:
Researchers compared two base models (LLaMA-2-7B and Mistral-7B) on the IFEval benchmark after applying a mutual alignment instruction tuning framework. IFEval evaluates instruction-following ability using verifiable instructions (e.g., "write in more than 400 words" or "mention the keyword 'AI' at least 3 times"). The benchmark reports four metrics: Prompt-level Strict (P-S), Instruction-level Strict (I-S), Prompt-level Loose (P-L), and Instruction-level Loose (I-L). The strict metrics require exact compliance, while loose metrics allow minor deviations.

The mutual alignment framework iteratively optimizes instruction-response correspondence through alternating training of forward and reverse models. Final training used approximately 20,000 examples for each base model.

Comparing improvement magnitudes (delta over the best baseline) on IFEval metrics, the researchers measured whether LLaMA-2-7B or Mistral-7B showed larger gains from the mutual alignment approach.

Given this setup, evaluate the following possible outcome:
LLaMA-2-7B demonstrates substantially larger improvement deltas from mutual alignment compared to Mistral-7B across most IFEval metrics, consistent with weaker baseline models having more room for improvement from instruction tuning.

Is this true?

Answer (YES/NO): NO